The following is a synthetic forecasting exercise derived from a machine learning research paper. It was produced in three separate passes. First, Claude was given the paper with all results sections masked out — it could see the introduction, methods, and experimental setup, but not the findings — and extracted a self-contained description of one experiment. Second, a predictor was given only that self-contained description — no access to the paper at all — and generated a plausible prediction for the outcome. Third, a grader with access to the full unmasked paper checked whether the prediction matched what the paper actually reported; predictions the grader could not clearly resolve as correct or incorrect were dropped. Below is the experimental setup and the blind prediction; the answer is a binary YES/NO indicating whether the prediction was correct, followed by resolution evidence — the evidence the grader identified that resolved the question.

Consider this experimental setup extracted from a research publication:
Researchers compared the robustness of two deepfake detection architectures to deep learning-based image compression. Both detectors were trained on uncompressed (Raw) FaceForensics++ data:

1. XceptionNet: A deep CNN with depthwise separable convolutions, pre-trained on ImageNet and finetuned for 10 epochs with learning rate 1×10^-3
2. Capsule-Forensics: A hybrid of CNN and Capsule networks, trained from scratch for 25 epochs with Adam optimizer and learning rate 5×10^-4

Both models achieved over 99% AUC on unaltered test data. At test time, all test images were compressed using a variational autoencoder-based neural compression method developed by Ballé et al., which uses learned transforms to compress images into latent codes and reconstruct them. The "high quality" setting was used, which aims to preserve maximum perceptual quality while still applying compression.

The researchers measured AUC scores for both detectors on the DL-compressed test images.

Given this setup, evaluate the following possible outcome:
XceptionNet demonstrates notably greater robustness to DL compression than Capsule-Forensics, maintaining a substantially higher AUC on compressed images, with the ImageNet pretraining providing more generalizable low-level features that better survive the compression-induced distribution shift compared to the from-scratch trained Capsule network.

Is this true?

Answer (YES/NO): NO